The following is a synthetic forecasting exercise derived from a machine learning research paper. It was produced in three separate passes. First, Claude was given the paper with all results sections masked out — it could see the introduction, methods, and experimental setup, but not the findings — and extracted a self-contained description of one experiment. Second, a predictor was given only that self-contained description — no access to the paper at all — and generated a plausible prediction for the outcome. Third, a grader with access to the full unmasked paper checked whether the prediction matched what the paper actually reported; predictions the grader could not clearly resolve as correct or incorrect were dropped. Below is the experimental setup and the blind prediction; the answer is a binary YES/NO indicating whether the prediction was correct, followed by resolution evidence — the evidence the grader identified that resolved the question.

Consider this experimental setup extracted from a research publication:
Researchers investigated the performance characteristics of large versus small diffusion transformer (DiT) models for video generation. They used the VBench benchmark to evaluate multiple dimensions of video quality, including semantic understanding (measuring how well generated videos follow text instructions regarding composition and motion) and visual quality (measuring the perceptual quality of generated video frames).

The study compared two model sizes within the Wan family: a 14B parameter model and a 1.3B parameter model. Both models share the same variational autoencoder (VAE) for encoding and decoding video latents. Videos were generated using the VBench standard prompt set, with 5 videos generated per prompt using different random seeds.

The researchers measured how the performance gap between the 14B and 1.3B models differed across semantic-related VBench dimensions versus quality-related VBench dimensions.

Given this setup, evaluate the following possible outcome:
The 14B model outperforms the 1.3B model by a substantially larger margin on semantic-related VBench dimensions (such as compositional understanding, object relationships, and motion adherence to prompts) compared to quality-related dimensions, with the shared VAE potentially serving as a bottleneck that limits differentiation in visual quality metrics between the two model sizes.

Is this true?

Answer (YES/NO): YES